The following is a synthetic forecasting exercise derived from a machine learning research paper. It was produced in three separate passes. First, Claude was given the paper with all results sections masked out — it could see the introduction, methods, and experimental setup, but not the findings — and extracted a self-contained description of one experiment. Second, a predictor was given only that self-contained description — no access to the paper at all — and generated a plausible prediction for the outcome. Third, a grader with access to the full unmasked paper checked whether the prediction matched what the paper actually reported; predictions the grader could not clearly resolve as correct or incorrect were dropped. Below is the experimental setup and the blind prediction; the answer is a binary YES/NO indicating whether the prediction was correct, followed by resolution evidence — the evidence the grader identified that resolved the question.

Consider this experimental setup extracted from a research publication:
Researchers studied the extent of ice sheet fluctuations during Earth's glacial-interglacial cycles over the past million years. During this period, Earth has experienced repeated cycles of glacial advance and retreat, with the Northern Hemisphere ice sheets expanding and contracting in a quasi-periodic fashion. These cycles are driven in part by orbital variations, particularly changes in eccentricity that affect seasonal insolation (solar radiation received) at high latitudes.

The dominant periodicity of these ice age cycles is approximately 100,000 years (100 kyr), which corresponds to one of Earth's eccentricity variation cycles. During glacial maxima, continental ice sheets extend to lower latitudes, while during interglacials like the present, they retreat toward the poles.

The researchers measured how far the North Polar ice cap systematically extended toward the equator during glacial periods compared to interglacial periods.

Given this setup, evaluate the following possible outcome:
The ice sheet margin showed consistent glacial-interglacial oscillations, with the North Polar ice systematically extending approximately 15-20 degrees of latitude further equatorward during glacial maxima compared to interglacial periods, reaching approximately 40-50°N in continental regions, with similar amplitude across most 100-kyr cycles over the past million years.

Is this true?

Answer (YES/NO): NO